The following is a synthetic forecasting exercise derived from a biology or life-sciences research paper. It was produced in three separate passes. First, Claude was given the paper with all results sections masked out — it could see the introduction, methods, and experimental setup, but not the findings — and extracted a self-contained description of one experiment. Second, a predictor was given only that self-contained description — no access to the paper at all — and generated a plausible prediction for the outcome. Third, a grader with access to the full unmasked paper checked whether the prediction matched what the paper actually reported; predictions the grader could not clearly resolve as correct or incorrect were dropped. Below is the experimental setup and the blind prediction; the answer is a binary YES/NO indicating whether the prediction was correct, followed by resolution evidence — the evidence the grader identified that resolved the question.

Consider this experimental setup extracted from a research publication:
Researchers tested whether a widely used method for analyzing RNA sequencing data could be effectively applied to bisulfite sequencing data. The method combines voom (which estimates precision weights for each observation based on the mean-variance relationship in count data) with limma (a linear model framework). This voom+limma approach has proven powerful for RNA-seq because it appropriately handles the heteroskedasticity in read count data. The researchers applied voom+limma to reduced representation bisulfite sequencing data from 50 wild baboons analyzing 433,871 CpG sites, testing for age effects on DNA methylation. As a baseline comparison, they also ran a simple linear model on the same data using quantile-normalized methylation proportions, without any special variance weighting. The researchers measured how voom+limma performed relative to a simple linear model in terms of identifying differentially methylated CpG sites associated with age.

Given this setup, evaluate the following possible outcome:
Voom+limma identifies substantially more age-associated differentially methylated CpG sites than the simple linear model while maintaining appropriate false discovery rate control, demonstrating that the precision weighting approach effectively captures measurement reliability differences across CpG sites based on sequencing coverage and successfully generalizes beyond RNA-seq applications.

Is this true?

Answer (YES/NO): NO